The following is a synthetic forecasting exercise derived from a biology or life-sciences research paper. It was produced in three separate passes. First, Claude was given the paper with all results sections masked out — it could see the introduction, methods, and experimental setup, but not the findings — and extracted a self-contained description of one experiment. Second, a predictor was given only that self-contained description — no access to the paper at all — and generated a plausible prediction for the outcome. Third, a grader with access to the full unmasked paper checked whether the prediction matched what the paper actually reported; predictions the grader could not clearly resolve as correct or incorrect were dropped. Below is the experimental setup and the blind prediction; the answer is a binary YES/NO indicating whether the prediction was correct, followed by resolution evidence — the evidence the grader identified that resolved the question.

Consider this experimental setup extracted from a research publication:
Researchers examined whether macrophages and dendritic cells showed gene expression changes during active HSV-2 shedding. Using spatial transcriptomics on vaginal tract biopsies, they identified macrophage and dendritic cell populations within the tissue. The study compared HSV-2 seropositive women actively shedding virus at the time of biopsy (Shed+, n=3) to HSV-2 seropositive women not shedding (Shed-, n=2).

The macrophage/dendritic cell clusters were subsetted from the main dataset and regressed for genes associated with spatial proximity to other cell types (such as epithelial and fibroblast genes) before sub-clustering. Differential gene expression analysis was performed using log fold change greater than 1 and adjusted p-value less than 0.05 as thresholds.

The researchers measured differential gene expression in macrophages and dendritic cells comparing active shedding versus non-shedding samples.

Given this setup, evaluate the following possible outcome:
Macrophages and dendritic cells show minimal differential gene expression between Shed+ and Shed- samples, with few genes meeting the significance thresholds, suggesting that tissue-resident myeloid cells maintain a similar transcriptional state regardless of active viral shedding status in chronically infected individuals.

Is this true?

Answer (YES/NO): NO